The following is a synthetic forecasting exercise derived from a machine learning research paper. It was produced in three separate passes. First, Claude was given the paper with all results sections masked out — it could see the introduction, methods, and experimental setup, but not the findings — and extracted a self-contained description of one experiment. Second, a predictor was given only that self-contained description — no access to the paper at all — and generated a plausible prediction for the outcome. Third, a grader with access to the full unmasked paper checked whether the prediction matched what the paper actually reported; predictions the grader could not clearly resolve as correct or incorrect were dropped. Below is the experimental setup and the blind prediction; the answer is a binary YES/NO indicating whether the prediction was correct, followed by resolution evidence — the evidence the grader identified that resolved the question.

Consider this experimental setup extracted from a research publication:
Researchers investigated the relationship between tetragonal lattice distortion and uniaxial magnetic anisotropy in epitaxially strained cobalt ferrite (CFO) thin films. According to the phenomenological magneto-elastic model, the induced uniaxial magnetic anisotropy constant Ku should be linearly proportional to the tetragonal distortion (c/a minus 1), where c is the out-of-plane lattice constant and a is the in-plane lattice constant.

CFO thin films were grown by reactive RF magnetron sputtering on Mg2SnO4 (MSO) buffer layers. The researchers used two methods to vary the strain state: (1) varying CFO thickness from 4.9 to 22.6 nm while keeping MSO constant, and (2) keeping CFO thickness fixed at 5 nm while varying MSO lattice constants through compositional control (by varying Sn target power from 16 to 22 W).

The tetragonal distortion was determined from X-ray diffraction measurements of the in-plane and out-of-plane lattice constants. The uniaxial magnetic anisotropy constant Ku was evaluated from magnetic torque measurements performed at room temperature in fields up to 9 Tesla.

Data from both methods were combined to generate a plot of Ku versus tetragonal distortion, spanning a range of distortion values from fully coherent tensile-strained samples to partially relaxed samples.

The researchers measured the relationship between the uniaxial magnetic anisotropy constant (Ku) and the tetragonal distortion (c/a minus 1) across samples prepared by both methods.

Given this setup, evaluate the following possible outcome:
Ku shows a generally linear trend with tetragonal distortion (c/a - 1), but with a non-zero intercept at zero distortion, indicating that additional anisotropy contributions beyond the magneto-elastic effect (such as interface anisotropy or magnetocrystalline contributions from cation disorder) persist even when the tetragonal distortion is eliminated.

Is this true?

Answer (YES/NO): NO